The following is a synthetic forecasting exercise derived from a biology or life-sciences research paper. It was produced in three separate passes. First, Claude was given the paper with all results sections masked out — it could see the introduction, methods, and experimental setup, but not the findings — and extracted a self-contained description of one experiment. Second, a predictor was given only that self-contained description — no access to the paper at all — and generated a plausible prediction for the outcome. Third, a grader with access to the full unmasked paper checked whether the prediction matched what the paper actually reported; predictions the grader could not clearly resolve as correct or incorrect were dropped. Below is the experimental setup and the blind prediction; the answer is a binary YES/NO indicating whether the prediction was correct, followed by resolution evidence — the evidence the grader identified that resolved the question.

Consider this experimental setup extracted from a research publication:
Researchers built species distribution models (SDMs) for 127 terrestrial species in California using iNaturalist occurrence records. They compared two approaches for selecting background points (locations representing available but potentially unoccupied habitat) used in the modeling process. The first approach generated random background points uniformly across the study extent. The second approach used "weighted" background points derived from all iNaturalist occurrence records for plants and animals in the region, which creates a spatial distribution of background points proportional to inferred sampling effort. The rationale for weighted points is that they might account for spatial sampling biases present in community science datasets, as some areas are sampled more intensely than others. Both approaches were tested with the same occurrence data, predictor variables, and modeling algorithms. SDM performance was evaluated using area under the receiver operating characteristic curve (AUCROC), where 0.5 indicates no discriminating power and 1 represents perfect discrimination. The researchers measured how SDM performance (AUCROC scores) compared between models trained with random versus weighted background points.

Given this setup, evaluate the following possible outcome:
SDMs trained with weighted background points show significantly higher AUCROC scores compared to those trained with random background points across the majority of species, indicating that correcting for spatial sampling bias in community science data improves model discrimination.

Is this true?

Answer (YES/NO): NO